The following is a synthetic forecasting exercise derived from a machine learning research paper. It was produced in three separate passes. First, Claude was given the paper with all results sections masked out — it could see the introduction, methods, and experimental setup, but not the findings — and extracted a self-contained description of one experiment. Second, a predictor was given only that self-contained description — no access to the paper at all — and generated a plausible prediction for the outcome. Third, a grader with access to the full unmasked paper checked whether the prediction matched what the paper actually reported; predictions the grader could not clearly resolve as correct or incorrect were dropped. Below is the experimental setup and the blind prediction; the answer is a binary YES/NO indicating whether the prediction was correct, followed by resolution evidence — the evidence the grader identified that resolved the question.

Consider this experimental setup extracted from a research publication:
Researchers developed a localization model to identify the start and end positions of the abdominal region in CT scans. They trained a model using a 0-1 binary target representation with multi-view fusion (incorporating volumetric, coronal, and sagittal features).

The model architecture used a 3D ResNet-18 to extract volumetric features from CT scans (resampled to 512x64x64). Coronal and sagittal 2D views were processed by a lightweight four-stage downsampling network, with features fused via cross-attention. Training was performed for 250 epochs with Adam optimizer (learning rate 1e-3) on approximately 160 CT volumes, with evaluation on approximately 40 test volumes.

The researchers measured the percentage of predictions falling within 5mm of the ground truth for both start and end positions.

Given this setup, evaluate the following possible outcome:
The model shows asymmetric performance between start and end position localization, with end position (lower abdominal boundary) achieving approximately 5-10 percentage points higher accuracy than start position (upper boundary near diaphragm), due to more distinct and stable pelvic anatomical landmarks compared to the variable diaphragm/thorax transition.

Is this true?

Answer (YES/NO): YES